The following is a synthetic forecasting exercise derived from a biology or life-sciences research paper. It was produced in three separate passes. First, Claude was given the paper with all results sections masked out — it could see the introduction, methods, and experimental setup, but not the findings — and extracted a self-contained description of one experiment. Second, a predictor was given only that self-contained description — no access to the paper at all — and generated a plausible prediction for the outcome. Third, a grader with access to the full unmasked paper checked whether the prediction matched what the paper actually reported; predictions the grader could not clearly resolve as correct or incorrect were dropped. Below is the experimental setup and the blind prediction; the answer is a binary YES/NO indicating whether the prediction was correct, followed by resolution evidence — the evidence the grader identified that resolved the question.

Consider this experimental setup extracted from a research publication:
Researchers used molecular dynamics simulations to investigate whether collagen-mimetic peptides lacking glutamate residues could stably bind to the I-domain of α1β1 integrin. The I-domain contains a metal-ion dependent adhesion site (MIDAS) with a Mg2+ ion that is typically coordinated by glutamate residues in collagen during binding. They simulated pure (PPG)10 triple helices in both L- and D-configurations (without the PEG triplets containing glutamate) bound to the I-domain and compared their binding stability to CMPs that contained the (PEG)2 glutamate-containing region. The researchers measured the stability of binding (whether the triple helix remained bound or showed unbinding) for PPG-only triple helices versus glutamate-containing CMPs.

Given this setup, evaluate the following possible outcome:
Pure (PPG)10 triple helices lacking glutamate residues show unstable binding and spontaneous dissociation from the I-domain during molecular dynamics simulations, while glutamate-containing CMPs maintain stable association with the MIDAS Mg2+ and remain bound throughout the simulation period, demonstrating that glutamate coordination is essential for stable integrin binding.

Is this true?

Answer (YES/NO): YES